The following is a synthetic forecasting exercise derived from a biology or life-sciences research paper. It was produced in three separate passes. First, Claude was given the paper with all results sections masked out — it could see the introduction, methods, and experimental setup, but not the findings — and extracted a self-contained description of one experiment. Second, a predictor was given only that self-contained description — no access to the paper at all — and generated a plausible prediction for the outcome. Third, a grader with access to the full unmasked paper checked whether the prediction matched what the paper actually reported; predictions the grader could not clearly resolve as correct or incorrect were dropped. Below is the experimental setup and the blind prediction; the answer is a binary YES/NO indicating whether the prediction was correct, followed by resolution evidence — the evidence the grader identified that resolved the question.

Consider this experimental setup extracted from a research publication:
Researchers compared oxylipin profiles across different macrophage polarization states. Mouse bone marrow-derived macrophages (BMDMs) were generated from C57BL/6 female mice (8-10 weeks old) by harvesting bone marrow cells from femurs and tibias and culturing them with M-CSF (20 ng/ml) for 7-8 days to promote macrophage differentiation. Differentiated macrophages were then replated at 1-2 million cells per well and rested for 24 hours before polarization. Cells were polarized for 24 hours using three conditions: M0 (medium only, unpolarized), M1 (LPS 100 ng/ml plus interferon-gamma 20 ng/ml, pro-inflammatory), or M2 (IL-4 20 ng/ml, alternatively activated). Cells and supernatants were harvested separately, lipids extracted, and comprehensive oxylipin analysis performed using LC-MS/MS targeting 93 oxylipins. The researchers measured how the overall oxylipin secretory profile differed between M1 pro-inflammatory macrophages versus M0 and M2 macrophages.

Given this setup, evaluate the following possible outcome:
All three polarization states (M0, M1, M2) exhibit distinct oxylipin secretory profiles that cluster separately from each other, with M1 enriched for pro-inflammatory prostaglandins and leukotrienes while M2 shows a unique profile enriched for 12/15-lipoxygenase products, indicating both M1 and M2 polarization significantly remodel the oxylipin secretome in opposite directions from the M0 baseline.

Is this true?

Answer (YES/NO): NO